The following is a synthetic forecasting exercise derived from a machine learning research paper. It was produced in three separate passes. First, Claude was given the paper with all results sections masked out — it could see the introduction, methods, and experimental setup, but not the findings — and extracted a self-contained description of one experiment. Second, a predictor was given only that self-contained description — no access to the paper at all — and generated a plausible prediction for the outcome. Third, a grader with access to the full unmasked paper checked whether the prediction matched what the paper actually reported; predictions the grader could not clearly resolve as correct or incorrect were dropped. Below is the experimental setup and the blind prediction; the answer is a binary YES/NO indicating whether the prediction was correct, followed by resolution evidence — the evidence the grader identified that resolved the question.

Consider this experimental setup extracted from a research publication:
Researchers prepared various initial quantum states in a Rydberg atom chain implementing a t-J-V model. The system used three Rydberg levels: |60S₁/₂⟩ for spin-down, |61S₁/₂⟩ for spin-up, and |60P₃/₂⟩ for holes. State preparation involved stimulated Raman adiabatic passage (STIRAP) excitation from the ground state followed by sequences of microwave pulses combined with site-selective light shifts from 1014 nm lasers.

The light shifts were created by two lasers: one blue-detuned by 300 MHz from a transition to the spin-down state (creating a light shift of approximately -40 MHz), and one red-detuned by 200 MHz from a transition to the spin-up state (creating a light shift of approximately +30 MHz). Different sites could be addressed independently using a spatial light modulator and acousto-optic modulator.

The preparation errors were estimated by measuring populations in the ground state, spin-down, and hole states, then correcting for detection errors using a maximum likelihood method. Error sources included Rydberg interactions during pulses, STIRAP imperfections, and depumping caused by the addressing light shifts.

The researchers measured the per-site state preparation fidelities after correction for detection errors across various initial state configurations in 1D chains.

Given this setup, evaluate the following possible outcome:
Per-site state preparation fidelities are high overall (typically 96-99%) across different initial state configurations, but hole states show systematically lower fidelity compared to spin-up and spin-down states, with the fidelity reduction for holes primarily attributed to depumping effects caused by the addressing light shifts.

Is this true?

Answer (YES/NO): NO